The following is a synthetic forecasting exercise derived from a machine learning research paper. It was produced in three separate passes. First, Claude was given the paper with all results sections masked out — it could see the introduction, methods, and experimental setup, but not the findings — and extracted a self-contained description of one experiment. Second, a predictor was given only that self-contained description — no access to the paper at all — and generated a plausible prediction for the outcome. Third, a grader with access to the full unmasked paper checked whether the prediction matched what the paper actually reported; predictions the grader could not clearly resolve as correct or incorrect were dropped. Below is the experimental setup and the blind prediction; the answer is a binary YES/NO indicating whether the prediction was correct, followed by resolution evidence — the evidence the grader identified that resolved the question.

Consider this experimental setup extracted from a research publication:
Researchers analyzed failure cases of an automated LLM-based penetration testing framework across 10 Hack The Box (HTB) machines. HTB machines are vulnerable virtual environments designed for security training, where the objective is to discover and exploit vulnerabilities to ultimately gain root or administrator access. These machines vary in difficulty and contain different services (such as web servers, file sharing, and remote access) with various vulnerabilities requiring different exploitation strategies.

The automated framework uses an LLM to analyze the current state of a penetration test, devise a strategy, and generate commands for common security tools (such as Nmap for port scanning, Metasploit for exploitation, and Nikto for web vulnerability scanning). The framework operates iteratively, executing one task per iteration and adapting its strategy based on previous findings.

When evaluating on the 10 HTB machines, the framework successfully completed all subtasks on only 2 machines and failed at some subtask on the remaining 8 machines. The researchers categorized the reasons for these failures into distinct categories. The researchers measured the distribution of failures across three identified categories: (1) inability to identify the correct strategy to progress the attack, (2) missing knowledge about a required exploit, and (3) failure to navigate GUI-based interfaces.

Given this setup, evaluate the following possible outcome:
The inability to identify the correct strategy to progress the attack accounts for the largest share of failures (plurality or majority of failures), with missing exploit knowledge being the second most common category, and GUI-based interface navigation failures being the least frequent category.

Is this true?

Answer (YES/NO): NO